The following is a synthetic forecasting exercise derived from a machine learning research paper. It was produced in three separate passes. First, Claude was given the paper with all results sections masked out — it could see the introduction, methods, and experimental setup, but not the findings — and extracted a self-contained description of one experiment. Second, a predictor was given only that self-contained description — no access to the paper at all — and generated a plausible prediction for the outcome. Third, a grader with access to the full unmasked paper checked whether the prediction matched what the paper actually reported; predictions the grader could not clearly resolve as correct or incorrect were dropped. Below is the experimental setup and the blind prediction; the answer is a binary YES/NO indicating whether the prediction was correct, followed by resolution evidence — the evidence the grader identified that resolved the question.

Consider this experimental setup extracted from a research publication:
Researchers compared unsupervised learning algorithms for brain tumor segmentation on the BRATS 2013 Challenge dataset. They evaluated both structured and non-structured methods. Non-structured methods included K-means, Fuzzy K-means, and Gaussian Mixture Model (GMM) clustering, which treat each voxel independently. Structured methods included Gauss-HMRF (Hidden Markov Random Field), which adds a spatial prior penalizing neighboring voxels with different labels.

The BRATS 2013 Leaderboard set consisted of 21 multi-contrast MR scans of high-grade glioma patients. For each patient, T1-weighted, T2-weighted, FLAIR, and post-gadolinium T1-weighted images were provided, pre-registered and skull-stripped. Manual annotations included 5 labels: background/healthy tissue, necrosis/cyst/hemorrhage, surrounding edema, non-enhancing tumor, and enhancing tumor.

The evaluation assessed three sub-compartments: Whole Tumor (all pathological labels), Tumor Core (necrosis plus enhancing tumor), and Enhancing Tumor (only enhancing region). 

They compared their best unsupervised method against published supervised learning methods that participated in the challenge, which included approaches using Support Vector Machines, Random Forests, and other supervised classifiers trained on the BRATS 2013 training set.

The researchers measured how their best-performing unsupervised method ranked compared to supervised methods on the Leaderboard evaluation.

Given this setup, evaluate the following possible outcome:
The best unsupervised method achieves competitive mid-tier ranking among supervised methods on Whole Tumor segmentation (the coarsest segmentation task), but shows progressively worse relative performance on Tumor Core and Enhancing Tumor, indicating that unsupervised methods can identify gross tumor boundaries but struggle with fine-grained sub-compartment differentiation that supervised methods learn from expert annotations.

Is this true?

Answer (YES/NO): NO